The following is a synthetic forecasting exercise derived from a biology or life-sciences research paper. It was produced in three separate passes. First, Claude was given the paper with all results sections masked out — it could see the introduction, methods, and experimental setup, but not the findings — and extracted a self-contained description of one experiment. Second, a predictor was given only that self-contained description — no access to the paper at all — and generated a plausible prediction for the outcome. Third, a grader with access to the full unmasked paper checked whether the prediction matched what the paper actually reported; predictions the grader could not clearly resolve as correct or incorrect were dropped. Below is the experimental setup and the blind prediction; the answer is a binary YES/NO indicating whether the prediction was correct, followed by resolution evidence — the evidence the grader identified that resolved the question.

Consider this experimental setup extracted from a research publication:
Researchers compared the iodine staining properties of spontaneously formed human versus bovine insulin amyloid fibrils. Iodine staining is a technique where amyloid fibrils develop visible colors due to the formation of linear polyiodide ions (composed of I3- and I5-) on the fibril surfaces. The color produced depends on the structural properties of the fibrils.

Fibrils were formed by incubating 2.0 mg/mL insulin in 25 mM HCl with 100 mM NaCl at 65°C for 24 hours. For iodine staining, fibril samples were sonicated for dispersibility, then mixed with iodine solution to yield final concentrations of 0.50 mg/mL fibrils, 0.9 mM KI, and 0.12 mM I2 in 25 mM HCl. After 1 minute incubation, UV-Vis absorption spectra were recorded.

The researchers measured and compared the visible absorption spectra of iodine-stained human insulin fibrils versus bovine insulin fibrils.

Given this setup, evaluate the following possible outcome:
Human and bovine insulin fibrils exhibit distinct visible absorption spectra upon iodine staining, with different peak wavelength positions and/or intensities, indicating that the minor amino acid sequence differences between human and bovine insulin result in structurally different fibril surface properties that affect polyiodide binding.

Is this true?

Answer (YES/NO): YES